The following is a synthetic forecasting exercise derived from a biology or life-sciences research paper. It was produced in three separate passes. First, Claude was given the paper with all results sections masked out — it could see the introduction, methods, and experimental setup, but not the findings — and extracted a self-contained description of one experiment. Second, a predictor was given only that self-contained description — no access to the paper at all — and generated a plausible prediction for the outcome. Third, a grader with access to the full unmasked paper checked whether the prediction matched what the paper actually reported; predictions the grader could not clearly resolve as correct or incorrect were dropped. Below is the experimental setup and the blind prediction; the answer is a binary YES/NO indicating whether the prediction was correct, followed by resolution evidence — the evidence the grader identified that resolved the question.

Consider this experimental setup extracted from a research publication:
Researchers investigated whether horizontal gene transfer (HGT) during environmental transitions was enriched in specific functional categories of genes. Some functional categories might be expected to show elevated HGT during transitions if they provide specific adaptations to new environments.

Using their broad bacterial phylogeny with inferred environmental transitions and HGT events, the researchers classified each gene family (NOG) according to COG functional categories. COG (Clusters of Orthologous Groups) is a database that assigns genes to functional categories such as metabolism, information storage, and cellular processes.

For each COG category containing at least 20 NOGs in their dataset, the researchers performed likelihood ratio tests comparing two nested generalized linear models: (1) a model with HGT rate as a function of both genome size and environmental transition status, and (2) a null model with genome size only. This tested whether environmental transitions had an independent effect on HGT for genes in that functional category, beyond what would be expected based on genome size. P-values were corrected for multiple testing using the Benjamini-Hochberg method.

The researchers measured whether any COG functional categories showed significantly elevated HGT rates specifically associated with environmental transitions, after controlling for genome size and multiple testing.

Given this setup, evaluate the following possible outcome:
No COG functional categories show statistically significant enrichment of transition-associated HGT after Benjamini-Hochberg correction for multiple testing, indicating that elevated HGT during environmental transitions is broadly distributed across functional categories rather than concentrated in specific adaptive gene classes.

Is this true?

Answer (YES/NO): NO